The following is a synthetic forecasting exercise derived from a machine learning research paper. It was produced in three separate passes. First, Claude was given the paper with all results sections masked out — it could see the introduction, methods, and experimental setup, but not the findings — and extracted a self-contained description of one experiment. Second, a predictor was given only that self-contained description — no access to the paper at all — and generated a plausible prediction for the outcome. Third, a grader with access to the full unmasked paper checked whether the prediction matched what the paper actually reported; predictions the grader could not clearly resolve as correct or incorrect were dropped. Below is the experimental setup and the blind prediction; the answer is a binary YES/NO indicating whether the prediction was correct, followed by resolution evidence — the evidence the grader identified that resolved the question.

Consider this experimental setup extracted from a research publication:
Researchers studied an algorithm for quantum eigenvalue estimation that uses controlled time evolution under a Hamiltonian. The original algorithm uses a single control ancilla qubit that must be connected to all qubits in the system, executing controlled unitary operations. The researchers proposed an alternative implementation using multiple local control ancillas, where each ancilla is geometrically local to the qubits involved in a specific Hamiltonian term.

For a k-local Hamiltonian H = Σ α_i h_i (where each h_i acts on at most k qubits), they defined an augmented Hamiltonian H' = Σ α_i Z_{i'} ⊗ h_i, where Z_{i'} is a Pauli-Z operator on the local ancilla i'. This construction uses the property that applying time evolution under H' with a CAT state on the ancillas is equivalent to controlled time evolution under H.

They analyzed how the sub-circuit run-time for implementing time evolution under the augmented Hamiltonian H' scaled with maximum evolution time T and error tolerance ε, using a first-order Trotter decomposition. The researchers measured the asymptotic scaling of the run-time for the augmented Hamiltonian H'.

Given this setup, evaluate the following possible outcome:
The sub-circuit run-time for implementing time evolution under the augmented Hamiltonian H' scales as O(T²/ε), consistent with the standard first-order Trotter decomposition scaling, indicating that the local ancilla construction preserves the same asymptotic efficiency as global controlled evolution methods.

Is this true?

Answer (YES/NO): NO